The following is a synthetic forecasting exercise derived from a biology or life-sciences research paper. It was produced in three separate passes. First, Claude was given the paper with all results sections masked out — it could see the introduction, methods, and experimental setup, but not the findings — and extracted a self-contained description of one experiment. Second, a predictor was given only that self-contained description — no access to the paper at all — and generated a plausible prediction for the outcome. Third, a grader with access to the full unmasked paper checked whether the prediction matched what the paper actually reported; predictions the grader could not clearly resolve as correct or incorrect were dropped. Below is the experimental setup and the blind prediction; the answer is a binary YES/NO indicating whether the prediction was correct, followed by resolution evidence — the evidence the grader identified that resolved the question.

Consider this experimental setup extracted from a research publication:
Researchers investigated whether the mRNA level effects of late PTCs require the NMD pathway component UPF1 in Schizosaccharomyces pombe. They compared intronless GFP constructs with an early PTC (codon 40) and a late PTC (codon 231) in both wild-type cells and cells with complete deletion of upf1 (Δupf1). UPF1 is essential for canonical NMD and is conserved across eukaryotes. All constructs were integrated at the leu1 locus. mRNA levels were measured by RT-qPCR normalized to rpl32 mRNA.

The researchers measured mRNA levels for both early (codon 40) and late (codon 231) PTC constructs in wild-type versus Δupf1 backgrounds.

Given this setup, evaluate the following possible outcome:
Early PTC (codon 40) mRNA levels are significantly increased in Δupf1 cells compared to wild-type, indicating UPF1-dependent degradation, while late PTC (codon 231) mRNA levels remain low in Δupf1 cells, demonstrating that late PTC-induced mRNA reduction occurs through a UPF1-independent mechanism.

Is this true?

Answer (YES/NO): NO